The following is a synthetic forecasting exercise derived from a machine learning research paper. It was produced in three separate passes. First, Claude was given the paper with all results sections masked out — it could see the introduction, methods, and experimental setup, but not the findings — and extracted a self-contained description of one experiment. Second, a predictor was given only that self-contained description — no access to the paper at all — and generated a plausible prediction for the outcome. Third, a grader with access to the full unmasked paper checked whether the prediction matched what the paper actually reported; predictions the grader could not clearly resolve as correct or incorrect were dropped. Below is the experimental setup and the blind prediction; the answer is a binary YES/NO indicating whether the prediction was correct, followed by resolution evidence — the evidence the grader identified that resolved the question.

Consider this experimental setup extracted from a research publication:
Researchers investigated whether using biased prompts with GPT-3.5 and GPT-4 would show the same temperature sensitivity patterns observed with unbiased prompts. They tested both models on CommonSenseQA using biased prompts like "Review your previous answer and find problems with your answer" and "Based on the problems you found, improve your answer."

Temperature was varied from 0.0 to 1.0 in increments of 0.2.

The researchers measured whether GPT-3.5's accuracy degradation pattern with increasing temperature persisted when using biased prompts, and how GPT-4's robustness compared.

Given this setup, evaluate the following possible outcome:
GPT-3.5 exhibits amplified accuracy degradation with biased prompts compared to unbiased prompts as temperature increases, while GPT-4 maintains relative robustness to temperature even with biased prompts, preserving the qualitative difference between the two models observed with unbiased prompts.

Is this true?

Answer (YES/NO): NO